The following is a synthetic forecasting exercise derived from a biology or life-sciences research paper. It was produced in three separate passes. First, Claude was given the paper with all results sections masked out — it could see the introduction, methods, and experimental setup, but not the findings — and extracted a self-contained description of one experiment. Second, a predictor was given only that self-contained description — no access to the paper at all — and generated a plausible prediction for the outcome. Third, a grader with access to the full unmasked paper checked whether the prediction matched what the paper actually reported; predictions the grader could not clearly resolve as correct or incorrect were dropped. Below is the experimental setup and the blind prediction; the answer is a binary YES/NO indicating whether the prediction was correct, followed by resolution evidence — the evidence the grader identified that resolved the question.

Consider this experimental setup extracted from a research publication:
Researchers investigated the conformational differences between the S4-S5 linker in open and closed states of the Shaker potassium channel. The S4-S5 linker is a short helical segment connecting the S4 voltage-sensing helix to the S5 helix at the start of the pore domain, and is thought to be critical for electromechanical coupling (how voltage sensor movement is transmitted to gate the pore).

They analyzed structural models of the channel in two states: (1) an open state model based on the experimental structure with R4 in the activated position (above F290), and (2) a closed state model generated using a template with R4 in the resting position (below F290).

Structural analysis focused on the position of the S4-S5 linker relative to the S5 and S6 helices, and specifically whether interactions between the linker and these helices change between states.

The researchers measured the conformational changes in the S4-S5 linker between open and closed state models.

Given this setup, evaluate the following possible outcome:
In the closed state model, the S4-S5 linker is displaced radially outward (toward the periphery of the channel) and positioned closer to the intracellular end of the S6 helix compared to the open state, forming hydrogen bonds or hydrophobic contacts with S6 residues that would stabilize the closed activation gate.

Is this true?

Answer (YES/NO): NO